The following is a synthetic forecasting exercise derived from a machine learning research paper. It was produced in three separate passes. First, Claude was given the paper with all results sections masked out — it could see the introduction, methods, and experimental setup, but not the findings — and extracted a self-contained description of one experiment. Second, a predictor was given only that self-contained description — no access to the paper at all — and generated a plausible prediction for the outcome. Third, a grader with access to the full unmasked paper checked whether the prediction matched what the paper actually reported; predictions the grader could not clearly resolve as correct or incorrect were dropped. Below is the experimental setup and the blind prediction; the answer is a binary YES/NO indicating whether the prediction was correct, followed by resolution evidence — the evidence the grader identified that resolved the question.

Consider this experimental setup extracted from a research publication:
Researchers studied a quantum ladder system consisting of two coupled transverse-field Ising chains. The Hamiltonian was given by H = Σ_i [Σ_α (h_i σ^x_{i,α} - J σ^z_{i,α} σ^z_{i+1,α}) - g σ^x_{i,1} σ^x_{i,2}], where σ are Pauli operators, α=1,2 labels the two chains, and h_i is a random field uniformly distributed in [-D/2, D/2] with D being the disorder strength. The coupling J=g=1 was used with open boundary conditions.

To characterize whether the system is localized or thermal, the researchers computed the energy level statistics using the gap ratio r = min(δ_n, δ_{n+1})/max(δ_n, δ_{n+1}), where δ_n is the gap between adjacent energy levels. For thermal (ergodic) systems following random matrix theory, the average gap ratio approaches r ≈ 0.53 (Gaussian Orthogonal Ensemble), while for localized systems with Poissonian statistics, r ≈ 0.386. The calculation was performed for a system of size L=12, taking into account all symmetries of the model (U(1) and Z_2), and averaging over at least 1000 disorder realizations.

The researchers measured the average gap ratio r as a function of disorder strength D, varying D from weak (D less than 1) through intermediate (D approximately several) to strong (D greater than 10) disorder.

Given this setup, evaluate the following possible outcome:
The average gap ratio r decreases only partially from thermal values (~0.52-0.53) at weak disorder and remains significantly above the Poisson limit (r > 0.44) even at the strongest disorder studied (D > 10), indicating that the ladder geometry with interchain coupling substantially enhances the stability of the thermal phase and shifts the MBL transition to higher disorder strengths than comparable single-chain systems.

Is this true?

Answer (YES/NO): NO